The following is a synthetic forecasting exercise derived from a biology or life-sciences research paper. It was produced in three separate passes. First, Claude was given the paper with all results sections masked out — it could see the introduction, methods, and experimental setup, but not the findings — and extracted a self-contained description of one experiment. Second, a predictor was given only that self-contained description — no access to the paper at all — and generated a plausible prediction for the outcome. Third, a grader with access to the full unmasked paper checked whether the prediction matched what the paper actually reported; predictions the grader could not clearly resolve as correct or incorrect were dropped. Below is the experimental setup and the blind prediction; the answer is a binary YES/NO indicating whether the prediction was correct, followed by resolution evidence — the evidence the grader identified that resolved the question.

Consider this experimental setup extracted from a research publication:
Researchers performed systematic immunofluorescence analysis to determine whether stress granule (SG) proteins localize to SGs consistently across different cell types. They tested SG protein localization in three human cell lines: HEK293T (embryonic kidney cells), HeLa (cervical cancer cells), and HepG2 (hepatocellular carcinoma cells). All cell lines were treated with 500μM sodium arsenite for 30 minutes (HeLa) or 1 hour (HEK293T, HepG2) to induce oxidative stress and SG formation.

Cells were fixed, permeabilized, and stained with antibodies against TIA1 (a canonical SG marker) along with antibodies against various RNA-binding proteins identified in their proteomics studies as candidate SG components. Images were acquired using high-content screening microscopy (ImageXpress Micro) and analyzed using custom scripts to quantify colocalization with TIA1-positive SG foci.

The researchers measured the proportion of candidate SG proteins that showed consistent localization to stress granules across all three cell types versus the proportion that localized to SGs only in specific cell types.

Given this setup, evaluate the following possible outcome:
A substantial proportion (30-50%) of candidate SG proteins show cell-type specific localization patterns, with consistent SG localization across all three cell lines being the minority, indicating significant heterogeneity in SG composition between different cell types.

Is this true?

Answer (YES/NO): NO